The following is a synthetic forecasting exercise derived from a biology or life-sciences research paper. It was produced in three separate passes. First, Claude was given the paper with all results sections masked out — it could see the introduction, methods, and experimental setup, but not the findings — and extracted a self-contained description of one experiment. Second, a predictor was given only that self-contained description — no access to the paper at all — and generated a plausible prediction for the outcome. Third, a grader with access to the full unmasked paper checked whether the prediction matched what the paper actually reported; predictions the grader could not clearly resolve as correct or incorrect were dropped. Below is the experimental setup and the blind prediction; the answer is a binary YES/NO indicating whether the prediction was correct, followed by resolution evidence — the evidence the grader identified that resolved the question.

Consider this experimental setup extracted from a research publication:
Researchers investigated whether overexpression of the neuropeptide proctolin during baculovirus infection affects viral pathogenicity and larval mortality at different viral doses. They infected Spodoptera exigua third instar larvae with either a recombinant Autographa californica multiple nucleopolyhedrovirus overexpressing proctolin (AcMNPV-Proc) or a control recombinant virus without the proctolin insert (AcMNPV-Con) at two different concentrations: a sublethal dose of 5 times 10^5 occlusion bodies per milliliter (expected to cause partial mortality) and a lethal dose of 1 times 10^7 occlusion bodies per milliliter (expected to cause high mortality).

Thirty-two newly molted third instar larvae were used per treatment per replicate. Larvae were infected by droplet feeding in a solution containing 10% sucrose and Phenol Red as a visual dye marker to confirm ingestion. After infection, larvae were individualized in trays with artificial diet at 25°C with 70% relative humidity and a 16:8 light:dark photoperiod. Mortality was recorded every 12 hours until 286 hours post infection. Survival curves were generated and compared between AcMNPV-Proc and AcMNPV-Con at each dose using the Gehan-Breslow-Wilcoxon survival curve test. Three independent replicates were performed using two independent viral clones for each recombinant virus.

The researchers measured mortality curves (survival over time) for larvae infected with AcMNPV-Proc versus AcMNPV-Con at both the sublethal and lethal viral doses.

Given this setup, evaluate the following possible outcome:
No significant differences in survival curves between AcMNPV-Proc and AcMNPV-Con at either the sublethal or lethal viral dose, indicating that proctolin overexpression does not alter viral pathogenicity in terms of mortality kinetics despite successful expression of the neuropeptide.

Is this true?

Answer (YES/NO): NO